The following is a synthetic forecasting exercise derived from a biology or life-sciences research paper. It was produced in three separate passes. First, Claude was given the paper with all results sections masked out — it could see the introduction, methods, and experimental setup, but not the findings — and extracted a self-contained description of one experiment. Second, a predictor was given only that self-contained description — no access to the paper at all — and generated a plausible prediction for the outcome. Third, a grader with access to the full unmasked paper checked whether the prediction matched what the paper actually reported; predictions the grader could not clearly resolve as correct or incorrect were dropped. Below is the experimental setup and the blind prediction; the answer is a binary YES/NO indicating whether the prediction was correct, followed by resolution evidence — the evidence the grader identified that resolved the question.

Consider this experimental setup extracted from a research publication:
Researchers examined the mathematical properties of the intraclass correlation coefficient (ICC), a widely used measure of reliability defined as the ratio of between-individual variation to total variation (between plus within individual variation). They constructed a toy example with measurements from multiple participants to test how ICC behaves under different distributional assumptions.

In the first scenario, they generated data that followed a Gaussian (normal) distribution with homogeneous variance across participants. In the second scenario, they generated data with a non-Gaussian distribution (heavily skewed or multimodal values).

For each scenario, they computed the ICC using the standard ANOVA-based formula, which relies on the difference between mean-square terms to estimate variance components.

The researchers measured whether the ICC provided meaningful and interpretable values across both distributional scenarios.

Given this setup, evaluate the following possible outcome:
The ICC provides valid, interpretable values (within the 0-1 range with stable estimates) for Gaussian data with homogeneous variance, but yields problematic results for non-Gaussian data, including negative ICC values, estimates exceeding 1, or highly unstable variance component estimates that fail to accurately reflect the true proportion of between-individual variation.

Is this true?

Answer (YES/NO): YES